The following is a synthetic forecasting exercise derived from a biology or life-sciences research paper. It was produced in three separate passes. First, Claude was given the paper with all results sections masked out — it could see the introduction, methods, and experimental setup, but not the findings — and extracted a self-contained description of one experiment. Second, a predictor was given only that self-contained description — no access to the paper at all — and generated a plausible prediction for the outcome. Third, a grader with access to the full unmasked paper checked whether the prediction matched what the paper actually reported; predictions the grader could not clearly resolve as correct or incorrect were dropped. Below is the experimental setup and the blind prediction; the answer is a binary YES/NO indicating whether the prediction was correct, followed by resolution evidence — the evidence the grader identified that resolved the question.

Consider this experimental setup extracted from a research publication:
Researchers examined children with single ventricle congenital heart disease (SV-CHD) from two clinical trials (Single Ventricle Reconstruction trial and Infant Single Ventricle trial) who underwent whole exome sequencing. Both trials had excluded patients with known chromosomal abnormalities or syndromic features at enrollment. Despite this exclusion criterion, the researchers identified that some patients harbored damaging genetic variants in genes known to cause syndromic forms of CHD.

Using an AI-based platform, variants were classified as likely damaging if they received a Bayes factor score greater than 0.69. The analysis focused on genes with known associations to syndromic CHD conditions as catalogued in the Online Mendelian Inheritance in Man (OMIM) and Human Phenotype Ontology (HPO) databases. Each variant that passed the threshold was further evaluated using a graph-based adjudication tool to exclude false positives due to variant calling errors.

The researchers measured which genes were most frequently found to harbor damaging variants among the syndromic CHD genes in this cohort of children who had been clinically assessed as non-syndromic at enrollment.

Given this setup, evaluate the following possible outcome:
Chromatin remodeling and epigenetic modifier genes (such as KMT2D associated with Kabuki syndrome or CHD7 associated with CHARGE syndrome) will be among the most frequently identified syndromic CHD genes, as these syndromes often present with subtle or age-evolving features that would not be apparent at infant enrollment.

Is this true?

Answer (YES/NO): YES